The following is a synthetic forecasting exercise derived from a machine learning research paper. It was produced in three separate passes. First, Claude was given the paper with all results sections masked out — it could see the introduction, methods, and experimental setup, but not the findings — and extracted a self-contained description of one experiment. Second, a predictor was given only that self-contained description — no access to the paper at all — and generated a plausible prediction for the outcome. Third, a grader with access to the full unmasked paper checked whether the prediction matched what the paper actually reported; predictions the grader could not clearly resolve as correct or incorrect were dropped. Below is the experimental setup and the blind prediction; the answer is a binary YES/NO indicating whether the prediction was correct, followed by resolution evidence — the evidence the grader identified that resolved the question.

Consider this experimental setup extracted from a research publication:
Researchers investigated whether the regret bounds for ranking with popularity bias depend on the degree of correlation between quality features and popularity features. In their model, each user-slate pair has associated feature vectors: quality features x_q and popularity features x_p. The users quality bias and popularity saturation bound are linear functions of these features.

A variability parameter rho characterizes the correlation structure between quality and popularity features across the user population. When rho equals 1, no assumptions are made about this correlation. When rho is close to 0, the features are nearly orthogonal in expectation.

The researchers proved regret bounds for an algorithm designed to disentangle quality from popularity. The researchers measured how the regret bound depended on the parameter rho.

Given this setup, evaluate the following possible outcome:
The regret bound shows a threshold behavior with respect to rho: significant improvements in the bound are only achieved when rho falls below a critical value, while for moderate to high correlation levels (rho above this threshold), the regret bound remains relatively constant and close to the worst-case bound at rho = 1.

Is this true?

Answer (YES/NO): NO